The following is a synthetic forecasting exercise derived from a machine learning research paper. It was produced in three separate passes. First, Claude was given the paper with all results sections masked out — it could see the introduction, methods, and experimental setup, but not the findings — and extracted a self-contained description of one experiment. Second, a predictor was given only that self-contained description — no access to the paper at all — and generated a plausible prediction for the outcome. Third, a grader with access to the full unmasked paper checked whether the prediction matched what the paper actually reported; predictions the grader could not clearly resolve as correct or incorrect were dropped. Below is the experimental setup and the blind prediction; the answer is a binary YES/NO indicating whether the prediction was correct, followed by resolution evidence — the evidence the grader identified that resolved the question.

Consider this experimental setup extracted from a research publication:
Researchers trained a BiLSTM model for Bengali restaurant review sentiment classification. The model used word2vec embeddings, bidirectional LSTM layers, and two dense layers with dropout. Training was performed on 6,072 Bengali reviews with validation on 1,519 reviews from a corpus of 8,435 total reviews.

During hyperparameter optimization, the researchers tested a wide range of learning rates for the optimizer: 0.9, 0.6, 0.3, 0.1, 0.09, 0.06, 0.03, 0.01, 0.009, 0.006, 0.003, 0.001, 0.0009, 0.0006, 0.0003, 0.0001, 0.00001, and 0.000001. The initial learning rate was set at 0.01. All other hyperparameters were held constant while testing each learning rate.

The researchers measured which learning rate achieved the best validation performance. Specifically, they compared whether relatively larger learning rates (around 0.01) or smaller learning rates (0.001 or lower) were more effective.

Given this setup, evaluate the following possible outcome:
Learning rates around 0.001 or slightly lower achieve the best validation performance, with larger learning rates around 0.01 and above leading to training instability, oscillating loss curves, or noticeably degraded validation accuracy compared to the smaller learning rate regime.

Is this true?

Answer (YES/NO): NO